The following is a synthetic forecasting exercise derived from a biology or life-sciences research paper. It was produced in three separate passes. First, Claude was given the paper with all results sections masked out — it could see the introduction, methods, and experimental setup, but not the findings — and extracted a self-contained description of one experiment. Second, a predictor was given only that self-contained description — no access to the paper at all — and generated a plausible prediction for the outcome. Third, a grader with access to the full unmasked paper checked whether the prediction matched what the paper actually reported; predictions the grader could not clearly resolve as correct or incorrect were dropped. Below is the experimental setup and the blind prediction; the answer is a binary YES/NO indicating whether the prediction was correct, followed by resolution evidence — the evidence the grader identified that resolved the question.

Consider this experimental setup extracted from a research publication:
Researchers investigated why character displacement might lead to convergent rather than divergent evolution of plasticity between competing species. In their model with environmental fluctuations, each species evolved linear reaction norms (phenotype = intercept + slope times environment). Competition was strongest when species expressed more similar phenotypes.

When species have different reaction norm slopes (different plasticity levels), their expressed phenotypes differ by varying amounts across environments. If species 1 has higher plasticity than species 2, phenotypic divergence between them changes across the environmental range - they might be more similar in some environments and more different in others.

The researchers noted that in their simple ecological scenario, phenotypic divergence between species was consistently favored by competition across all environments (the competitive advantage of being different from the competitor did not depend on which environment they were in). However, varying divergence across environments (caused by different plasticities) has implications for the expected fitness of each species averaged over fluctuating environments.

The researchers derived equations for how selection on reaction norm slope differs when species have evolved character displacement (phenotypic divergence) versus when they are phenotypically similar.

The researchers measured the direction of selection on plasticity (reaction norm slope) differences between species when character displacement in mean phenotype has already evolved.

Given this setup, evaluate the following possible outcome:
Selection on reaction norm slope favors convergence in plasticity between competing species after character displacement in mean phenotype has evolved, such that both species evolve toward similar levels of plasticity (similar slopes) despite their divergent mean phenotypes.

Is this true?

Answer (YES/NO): YES